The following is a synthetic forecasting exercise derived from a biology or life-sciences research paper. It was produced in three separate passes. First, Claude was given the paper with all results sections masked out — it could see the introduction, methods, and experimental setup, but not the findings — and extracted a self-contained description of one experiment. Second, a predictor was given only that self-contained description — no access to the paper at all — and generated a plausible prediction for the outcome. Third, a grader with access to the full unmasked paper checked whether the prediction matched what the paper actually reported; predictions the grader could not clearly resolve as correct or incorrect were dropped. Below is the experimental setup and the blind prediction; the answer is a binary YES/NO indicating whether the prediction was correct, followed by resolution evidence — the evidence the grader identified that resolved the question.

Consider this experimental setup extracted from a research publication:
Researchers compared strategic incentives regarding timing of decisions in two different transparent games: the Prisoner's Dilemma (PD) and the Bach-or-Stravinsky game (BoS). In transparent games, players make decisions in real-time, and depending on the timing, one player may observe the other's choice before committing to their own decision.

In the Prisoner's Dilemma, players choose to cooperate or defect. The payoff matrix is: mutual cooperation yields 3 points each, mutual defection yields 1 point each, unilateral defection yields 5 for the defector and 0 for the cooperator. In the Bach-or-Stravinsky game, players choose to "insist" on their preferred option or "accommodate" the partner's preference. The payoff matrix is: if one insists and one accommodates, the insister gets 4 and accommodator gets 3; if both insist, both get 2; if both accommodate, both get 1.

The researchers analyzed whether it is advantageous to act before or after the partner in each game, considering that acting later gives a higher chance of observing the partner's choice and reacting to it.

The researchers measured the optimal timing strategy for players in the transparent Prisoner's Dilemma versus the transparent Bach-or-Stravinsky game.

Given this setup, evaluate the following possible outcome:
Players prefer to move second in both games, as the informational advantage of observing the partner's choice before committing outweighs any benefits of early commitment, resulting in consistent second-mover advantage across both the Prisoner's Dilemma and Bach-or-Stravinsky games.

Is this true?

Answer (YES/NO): NO